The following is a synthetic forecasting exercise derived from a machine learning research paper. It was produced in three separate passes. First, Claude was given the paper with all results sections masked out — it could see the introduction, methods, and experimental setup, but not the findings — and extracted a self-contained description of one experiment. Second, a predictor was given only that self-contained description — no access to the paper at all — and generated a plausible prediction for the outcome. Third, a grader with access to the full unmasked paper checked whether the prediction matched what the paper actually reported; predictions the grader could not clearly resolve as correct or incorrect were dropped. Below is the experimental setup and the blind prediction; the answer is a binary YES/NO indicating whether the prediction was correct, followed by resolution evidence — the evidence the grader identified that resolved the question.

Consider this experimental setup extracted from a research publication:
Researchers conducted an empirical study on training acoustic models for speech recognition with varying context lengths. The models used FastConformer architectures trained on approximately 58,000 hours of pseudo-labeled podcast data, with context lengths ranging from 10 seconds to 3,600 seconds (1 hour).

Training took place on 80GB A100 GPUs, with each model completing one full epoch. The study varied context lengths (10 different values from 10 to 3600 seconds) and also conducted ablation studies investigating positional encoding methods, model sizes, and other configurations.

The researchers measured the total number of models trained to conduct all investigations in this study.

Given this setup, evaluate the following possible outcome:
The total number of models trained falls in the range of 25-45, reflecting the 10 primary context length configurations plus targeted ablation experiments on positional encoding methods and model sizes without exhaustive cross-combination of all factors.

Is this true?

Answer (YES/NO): NO